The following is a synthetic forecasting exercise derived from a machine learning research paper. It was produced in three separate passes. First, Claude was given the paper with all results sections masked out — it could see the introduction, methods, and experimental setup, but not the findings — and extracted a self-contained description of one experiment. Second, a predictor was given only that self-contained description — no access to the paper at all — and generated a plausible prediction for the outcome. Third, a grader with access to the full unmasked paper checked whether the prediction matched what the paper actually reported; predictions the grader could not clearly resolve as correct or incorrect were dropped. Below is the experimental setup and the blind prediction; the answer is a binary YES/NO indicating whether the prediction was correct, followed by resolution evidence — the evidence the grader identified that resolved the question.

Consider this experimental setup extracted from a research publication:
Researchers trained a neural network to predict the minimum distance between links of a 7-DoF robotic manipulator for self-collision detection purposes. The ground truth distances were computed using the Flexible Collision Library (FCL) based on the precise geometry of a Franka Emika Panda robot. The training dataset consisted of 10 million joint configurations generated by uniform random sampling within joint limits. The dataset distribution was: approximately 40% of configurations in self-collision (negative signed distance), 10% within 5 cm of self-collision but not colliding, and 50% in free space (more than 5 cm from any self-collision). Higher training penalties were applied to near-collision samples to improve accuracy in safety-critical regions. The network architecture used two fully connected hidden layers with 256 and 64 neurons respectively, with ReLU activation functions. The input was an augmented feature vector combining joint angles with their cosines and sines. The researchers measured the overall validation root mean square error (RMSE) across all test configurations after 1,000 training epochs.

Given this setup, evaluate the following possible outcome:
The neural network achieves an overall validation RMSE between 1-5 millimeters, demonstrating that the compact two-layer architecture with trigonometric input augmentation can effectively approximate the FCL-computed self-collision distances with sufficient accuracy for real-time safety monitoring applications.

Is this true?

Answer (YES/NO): NO